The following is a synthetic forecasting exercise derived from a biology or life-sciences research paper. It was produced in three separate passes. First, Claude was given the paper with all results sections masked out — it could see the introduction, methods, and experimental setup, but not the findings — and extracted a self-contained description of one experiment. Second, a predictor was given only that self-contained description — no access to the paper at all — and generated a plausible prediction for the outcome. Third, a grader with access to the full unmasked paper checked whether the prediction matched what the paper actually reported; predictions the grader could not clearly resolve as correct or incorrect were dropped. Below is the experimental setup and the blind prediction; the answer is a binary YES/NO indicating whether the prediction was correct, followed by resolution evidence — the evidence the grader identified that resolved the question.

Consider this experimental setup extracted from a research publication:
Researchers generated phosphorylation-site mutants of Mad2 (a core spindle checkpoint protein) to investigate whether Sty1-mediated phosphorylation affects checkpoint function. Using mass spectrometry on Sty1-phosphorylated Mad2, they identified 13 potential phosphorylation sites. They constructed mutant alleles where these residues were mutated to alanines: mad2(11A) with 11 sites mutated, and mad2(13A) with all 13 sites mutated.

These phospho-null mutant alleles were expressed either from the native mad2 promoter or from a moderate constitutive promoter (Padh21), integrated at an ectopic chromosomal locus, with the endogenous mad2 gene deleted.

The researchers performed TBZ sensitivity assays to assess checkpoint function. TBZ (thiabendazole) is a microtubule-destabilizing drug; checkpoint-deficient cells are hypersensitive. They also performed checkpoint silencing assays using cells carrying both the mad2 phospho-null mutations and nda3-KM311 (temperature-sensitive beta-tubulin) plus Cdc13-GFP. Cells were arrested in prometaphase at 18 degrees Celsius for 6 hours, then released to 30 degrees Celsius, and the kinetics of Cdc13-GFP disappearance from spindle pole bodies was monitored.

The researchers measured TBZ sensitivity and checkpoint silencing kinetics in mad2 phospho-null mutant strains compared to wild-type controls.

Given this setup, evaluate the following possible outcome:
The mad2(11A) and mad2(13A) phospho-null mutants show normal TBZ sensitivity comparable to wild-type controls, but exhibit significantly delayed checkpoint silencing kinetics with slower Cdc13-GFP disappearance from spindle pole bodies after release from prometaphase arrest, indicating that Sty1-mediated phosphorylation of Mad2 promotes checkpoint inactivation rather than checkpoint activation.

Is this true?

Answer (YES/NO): NO